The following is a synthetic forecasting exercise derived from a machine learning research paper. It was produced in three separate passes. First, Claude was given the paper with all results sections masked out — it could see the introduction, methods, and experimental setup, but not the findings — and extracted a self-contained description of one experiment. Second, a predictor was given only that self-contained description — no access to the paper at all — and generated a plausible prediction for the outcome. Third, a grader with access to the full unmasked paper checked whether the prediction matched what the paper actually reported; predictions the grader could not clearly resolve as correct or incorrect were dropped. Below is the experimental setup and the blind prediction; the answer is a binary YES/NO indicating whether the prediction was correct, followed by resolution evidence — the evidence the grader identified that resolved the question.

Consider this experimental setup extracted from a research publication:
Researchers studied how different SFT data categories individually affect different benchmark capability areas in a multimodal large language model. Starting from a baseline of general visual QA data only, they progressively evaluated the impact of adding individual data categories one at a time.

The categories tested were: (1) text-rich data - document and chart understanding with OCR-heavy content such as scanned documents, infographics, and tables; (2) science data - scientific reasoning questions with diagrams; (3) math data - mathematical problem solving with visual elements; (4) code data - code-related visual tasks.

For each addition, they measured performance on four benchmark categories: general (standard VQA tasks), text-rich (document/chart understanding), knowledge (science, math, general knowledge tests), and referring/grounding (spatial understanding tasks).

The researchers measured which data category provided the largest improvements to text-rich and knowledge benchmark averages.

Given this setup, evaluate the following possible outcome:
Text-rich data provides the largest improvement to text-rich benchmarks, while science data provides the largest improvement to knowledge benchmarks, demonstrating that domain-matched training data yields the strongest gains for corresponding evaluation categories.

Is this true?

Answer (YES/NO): NO